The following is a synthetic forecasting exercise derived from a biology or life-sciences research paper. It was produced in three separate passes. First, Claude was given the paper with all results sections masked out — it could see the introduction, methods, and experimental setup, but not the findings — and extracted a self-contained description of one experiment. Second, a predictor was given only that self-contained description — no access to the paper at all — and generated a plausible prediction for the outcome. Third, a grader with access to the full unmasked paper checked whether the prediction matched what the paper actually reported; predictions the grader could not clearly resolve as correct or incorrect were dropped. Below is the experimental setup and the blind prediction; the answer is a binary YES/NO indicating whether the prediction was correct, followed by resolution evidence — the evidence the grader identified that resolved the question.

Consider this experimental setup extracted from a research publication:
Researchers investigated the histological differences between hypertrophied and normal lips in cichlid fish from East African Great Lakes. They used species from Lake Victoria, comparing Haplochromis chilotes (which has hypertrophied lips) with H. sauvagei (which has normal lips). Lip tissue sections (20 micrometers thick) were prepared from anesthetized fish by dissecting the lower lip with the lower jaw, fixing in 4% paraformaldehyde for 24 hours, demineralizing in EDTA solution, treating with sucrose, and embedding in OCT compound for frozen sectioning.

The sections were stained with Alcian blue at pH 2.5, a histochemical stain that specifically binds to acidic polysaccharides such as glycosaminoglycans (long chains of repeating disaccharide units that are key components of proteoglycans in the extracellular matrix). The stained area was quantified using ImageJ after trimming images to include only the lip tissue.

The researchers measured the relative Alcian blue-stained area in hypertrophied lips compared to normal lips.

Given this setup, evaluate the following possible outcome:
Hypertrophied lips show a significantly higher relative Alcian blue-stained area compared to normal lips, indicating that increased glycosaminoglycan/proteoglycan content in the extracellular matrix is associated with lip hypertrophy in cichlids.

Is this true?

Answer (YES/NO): YES